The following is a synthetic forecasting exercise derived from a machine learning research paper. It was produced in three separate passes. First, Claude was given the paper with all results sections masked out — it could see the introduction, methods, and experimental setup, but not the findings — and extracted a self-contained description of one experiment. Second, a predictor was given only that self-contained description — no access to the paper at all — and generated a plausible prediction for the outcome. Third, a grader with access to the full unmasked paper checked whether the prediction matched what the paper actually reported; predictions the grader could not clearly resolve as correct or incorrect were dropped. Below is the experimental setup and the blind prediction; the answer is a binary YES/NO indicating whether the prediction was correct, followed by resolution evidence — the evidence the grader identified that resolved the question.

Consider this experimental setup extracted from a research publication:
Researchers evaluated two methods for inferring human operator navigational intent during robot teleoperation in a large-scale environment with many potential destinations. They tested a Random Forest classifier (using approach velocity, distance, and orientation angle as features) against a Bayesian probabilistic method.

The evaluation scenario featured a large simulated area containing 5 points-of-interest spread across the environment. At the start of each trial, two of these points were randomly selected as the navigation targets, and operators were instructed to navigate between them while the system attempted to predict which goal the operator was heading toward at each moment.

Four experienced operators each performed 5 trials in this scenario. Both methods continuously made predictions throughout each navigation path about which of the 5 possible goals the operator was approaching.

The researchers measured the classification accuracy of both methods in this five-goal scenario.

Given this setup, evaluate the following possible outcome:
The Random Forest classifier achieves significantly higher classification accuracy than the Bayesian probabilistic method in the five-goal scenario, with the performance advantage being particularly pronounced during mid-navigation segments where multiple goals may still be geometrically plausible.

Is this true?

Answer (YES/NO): NO